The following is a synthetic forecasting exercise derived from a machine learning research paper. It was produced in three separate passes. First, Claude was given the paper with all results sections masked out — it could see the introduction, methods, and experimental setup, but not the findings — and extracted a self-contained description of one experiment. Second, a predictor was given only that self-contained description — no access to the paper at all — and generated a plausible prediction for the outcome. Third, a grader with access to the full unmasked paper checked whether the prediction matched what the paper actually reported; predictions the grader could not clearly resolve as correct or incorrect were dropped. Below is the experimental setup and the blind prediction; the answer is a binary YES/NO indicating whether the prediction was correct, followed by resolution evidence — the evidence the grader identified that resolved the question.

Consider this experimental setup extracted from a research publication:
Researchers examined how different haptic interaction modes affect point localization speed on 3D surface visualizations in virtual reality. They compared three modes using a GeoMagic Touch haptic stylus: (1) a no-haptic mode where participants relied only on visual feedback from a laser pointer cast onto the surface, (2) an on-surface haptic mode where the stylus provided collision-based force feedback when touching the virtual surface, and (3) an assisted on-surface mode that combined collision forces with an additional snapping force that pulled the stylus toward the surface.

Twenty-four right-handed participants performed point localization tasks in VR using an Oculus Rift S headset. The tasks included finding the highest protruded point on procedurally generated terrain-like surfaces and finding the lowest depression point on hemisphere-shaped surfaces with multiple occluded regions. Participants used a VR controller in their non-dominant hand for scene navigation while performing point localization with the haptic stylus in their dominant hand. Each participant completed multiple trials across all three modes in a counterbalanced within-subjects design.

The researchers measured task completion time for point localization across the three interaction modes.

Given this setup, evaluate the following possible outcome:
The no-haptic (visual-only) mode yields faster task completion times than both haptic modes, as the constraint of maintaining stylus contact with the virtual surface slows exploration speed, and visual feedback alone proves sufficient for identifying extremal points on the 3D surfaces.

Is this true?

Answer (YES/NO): NO